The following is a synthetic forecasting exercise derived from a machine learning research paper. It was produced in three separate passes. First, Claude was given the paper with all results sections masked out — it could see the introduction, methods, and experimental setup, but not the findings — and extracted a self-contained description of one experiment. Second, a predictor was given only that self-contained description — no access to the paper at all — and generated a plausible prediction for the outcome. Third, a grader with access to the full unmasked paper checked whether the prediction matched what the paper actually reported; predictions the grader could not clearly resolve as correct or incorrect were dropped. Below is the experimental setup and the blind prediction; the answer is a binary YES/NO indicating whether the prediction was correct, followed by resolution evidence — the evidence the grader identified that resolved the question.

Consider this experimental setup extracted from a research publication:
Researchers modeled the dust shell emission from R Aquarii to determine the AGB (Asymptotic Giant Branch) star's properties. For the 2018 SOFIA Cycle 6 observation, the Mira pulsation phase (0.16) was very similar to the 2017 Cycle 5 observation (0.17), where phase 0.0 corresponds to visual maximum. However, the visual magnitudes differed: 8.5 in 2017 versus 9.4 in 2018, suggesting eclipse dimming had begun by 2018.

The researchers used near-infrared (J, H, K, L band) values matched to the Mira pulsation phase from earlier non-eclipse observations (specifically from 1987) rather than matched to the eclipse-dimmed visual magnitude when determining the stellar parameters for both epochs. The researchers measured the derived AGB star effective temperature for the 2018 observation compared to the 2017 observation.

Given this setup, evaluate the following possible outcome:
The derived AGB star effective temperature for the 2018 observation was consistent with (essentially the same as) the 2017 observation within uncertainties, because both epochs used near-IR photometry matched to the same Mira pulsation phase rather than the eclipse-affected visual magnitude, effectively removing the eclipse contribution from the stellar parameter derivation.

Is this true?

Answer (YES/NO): YES